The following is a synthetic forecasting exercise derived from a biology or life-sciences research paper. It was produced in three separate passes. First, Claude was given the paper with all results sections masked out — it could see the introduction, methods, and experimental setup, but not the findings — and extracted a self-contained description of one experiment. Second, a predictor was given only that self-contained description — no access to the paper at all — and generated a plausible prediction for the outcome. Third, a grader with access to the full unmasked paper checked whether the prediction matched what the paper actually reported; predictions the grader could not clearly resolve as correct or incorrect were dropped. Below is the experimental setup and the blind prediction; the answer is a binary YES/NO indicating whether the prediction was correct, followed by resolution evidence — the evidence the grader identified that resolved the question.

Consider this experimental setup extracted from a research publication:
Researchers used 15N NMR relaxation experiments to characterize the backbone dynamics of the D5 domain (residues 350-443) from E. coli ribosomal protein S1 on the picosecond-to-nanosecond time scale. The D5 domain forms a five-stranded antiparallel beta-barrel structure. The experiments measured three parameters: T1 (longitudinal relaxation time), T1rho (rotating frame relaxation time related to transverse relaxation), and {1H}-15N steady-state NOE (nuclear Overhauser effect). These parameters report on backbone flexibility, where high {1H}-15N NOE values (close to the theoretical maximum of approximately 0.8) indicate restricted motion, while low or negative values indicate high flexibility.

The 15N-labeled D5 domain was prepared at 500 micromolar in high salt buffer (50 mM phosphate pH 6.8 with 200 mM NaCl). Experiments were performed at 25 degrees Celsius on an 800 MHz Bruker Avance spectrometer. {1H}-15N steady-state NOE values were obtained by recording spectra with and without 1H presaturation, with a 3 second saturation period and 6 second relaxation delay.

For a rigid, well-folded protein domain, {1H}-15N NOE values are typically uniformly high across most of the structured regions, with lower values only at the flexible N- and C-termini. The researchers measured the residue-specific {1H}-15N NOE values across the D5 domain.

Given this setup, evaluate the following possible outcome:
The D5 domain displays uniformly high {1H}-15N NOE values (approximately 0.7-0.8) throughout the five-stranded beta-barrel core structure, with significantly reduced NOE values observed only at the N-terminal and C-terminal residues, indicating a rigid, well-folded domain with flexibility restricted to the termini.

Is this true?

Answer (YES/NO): NO